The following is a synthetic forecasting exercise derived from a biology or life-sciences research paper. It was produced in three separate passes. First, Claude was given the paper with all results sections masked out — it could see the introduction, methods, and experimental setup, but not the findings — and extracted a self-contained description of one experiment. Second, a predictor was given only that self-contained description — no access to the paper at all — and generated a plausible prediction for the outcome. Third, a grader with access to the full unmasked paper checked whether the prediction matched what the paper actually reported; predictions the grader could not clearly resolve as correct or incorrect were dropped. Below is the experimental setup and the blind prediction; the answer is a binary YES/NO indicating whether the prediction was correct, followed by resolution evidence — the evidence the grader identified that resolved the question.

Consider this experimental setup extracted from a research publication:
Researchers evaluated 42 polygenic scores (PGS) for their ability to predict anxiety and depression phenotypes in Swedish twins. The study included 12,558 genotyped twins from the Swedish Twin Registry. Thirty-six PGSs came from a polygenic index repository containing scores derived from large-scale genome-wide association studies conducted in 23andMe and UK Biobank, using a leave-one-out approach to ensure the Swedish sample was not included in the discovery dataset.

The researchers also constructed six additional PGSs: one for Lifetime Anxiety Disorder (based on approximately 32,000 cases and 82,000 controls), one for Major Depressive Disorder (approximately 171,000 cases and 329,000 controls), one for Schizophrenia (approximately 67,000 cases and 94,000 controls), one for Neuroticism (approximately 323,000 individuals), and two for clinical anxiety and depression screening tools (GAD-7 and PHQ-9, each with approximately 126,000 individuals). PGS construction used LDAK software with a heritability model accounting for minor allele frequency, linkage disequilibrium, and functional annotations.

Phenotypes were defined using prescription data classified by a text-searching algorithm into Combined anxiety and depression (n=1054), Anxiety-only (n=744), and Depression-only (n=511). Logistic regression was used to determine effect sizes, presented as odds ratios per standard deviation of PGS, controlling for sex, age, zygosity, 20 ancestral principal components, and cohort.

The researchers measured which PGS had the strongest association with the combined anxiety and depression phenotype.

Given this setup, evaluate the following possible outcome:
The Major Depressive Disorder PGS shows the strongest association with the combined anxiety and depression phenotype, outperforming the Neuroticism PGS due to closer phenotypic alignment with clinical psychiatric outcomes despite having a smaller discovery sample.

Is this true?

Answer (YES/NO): NO